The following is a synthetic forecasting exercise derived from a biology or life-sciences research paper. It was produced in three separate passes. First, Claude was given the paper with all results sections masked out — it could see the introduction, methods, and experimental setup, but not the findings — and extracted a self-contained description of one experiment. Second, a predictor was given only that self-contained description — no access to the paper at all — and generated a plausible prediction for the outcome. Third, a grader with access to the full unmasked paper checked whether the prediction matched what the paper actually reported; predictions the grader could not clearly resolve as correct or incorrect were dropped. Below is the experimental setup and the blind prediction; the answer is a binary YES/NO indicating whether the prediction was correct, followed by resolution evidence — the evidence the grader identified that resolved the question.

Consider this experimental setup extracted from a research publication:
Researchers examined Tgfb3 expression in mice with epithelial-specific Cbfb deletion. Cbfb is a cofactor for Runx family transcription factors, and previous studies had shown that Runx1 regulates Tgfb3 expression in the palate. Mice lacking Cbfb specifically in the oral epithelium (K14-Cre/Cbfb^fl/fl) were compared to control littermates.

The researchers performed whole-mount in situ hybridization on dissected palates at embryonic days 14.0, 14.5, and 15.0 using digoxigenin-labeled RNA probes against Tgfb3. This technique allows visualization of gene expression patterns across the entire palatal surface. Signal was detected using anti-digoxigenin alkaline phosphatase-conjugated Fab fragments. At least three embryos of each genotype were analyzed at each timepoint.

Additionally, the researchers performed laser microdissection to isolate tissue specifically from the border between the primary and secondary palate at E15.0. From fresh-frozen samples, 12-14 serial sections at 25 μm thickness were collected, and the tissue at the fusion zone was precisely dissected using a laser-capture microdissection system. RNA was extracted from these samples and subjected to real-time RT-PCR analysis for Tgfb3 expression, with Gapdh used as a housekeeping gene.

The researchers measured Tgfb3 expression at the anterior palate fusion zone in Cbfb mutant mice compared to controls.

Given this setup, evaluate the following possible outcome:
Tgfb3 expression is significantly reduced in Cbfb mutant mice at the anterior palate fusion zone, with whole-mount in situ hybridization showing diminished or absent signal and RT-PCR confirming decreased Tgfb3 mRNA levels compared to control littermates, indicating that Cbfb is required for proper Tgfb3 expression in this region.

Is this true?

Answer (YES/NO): YES